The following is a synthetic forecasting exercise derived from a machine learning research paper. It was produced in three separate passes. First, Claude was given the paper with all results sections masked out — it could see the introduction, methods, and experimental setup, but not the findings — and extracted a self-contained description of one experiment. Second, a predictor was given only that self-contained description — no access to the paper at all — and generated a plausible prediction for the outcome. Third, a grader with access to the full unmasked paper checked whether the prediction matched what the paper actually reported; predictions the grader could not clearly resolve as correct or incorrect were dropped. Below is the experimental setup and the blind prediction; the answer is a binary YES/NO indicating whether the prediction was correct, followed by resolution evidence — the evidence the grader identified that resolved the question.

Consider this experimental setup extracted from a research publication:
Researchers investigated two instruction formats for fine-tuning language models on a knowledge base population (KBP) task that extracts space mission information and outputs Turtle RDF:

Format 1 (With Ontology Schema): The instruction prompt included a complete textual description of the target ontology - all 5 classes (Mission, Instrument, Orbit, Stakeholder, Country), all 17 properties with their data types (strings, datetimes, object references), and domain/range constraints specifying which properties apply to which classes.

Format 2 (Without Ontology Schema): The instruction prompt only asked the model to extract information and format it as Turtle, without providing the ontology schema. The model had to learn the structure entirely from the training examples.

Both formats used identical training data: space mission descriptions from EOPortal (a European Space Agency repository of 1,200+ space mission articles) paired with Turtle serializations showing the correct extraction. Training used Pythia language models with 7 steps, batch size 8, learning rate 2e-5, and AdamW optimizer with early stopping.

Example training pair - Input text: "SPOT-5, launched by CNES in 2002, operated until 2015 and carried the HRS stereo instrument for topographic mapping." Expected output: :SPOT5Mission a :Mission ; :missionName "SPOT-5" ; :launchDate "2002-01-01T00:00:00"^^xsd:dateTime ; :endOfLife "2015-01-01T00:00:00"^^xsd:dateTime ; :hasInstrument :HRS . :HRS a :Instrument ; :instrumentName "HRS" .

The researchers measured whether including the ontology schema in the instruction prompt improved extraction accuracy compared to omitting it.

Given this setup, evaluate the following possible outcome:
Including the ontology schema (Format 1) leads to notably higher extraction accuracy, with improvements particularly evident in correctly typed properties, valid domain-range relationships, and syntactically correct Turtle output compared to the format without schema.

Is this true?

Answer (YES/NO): NO